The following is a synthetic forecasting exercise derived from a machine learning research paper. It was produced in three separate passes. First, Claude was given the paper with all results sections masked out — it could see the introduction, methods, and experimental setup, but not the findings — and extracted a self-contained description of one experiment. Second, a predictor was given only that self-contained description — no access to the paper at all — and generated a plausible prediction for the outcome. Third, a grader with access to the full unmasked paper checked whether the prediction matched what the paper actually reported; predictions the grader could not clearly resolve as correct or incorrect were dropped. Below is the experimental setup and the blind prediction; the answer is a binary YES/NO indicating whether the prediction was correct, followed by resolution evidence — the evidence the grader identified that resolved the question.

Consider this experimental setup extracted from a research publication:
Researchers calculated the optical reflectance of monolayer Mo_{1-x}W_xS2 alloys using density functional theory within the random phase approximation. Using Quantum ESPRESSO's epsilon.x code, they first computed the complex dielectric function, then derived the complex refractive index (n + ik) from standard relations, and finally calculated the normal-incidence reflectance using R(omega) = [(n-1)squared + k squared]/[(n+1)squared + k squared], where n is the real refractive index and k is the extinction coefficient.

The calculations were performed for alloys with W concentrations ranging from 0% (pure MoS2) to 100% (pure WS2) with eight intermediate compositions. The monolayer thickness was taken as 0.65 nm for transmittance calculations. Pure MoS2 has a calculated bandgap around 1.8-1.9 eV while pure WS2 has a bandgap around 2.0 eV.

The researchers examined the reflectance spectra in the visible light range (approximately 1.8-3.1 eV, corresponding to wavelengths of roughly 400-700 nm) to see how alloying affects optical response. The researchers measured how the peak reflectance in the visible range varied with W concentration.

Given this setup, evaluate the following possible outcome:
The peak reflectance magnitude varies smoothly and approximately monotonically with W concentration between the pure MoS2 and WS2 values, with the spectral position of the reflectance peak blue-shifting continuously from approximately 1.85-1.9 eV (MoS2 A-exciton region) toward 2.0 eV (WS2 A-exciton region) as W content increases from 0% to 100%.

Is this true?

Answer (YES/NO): NO